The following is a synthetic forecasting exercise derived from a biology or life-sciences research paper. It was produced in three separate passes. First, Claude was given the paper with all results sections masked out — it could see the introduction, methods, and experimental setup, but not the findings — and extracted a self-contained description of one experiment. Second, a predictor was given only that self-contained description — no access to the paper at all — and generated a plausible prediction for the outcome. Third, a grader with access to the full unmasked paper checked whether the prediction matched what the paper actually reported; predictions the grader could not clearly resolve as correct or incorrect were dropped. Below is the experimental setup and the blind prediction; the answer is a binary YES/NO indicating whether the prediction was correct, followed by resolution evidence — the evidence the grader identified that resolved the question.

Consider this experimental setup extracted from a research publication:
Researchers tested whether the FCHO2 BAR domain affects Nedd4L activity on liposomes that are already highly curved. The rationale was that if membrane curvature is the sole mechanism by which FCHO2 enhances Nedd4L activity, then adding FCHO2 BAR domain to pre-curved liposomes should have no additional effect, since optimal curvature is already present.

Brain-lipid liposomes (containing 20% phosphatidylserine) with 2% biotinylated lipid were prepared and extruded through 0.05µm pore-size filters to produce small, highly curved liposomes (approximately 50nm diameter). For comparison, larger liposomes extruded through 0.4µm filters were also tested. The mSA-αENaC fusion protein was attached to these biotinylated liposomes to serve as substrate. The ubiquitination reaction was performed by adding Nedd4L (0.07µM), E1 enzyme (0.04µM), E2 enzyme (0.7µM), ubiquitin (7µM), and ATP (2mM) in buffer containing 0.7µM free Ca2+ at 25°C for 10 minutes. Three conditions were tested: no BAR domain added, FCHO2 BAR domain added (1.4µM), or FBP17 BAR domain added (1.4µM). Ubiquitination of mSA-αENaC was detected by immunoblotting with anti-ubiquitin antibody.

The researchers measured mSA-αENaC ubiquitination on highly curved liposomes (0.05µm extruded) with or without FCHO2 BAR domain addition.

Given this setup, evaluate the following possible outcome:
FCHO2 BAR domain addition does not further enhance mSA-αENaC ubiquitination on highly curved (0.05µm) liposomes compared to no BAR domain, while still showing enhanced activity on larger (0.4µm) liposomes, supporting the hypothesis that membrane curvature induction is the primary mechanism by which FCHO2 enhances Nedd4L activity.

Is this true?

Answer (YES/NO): YES